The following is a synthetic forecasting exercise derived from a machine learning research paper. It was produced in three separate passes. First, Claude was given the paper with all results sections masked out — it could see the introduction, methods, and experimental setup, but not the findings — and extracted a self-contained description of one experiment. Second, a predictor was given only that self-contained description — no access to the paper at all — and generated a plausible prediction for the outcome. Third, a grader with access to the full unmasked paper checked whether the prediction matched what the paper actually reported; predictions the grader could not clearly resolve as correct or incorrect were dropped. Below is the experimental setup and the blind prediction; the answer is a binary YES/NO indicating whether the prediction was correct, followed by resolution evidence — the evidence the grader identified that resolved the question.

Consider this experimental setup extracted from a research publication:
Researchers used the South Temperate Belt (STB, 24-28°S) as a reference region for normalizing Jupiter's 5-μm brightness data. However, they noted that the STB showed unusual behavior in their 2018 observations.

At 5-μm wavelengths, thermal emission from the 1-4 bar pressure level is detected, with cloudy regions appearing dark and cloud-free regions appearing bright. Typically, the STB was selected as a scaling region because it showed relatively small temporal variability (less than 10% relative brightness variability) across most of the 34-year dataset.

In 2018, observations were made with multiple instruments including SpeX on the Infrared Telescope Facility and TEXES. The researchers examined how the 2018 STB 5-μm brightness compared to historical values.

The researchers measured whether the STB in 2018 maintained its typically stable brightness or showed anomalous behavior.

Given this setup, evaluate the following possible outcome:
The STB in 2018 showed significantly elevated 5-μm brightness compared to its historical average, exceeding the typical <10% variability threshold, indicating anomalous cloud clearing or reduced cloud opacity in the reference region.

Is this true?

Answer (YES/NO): YES